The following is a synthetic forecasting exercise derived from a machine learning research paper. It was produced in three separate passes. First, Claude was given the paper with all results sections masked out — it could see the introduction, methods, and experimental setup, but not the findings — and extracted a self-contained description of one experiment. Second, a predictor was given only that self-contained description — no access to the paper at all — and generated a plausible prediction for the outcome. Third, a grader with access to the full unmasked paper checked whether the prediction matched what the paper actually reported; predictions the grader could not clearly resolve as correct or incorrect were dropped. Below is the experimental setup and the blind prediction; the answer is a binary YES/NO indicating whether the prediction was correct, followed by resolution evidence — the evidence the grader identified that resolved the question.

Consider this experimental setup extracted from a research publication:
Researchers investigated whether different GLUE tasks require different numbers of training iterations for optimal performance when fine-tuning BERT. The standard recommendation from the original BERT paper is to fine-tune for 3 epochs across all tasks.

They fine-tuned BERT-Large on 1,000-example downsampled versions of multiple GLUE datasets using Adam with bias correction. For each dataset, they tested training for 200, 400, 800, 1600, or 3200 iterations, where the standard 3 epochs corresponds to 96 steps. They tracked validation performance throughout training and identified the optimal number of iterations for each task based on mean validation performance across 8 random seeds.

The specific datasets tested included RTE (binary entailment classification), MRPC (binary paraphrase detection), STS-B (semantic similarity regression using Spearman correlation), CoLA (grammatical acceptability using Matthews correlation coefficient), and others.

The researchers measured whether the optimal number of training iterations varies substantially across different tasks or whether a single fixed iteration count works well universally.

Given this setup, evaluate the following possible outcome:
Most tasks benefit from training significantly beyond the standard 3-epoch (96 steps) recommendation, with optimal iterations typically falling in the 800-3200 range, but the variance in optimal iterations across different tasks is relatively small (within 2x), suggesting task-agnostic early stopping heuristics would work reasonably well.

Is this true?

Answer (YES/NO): NO